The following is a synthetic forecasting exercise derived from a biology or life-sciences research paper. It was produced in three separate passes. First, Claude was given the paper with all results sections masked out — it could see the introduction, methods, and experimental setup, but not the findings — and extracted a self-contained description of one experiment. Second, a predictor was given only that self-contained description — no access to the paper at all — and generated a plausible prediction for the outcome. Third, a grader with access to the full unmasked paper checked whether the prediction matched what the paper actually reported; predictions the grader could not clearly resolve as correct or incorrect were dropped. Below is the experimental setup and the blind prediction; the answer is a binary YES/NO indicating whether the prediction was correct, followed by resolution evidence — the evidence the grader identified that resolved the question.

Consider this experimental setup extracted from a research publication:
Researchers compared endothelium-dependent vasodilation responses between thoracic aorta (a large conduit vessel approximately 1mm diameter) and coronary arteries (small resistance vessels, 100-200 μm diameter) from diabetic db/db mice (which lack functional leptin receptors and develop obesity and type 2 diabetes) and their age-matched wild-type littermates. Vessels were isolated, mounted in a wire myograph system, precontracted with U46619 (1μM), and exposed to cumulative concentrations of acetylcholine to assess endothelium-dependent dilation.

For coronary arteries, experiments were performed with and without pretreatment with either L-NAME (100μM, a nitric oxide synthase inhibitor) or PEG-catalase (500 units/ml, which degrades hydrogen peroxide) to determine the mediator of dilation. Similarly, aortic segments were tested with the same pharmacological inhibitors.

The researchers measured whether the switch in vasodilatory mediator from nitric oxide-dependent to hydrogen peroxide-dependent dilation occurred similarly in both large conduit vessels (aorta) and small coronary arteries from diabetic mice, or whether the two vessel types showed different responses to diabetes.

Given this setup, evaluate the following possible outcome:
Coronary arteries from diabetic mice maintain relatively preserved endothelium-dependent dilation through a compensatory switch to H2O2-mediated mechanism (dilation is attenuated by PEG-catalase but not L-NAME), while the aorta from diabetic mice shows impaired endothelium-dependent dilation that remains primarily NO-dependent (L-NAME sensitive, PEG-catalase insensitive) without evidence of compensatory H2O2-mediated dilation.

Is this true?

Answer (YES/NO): NO